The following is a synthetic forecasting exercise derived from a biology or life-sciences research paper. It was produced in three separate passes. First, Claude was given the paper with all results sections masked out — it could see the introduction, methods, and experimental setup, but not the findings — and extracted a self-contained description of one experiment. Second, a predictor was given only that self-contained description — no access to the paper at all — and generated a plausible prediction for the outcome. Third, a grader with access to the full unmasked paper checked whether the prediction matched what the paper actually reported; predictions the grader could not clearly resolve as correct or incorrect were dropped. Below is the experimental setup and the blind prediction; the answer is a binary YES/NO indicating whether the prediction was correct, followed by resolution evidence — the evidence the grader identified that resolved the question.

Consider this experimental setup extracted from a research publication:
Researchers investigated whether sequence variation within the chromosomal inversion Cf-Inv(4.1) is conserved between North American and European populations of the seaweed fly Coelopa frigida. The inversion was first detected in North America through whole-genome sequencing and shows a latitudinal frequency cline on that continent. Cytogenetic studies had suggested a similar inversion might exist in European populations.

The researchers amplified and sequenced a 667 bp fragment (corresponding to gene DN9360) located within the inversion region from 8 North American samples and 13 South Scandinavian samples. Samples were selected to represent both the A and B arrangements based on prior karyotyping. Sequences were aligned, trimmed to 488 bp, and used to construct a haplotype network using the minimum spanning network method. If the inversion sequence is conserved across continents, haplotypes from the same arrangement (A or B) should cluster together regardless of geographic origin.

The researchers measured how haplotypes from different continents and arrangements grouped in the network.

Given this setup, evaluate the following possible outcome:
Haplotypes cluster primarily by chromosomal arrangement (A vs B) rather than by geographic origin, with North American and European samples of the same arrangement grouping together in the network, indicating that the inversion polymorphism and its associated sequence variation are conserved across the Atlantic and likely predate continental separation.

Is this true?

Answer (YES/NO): YES